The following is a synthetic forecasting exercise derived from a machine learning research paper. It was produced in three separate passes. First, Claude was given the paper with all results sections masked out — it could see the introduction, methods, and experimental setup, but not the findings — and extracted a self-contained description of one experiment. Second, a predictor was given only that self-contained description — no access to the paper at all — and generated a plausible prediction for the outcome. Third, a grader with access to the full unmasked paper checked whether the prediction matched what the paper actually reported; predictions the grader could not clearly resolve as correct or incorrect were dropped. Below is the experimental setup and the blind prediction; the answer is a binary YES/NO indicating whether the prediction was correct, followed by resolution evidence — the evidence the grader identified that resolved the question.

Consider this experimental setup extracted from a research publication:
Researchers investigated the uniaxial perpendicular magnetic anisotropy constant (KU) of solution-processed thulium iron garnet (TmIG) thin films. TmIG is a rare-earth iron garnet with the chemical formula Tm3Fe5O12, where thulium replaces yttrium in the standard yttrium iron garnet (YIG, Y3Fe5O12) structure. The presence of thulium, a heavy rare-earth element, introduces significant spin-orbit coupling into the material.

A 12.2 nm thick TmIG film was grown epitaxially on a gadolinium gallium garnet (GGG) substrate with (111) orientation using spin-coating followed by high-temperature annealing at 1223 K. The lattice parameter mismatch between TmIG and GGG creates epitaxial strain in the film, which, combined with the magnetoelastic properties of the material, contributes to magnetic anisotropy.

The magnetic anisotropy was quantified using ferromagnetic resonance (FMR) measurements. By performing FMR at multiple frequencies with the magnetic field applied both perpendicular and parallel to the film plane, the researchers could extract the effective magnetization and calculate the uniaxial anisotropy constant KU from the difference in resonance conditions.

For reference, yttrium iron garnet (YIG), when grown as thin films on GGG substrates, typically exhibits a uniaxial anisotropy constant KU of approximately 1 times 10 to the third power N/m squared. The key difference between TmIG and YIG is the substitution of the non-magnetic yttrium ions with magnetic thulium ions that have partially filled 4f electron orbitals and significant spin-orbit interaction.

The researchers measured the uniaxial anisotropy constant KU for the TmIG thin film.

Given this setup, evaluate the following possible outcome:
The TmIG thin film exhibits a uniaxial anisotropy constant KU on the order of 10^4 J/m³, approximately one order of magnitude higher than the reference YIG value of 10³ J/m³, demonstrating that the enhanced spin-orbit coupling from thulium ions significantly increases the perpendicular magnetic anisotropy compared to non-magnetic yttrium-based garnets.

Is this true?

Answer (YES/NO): YES